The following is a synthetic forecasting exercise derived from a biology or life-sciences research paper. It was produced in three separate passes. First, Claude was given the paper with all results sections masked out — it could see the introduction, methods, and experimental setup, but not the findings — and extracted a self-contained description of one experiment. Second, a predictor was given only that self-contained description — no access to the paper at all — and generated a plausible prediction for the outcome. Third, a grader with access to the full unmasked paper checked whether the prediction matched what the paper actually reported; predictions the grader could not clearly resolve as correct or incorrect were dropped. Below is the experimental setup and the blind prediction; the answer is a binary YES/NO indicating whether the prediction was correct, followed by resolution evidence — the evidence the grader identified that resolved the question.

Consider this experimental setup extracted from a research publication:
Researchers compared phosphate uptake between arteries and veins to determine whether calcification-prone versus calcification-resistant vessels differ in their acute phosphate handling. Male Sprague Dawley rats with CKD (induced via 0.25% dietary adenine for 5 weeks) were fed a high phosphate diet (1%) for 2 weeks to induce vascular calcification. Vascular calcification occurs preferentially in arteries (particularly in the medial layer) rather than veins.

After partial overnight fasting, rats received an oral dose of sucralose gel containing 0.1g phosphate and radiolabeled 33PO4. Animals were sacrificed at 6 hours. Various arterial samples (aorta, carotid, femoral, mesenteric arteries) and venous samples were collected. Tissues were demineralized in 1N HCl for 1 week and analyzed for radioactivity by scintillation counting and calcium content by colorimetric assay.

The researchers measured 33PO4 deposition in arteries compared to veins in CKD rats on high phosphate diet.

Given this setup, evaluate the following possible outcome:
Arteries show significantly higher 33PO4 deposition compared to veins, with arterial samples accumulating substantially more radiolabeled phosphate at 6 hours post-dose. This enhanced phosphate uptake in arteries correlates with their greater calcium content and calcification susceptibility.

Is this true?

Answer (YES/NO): YES